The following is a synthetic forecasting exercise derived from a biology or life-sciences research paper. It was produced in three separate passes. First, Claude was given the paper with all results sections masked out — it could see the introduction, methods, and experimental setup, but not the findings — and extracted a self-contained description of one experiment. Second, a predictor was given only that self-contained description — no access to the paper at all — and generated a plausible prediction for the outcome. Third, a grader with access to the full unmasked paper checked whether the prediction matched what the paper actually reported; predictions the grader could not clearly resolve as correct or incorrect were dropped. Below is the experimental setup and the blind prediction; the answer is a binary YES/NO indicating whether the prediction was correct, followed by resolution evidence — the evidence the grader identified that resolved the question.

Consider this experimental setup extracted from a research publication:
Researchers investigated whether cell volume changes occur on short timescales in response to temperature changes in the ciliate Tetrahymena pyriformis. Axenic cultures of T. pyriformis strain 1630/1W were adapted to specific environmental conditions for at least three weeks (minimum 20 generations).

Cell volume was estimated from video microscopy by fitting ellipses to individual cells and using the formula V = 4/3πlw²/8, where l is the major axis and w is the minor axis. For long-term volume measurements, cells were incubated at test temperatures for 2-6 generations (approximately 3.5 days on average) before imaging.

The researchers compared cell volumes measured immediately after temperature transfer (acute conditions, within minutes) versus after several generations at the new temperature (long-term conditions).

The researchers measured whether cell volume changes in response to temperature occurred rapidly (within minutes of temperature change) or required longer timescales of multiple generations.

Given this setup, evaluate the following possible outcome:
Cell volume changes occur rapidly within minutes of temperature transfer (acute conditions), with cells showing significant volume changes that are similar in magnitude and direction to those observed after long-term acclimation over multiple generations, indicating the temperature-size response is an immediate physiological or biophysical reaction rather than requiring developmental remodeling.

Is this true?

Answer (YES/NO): NO